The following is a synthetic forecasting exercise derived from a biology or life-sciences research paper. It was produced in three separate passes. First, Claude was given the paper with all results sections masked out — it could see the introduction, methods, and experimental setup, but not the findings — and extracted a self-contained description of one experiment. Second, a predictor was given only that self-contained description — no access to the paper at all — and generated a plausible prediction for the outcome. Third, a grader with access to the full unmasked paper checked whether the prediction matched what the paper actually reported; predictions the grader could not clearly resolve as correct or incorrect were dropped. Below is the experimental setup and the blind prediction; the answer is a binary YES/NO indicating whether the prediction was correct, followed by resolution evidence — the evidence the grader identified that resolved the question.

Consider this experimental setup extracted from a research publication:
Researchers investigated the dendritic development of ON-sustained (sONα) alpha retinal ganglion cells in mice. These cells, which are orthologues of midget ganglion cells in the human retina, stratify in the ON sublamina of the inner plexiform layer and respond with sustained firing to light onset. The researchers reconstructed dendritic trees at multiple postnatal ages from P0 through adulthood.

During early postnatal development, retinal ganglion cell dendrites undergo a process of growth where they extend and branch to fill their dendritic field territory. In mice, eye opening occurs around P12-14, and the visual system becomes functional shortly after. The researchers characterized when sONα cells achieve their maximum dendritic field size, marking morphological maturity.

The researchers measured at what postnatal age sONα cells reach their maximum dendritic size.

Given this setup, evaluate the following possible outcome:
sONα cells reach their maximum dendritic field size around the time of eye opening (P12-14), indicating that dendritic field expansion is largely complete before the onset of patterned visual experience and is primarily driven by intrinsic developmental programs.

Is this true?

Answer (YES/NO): YES